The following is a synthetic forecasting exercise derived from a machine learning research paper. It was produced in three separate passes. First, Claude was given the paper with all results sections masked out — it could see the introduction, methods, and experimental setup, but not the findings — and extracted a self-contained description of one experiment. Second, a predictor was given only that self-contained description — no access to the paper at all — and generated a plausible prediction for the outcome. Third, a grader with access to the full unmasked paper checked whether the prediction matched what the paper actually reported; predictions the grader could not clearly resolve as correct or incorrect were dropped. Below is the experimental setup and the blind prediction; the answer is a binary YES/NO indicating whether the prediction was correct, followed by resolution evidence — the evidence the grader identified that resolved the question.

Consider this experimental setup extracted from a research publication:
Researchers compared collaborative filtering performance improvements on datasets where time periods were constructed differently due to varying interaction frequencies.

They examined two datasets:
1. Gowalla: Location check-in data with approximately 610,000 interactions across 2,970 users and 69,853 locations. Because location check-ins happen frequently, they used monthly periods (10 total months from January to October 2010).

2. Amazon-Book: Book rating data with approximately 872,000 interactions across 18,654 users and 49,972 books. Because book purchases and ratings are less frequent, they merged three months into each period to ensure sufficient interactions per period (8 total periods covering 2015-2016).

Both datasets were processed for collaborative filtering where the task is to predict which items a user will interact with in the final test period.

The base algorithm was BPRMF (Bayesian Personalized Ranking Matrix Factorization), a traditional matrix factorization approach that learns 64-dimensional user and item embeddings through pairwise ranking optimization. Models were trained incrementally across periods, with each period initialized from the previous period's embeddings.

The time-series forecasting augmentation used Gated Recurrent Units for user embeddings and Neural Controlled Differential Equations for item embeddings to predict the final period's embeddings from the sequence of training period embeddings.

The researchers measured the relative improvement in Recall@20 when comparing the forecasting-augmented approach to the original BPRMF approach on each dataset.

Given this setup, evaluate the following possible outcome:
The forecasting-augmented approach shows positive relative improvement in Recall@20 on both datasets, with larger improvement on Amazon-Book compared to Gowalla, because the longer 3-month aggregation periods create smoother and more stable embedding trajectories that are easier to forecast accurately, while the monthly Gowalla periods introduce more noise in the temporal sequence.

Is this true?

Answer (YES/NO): YES